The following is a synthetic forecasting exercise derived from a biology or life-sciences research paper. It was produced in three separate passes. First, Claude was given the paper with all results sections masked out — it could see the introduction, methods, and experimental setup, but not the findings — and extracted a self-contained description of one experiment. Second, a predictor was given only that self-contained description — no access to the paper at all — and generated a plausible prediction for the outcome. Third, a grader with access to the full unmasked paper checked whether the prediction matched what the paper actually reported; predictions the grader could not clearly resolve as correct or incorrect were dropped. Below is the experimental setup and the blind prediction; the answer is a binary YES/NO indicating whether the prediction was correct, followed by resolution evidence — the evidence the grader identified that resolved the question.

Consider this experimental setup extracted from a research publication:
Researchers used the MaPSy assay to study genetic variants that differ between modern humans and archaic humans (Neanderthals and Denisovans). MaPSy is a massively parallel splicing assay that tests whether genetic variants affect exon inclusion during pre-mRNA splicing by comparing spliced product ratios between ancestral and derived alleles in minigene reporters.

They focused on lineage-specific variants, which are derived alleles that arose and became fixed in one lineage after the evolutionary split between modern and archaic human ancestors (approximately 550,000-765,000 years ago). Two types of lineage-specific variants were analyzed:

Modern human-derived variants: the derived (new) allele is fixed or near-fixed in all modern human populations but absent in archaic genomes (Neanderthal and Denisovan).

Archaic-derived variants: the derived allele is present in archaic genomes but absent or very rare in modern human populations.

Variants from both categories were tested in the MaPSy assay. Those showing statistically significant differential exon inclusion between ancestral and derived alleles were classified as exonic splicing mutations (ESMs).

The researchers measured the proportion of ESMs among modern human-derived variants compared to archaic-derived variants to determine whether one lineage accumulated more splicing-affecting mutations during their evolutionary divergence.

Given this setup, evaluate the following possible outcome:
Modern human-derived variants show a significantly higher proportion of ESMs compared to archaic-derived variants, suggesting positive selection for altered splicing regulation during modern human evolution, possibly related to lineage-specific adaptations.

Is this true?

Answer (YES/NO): NO